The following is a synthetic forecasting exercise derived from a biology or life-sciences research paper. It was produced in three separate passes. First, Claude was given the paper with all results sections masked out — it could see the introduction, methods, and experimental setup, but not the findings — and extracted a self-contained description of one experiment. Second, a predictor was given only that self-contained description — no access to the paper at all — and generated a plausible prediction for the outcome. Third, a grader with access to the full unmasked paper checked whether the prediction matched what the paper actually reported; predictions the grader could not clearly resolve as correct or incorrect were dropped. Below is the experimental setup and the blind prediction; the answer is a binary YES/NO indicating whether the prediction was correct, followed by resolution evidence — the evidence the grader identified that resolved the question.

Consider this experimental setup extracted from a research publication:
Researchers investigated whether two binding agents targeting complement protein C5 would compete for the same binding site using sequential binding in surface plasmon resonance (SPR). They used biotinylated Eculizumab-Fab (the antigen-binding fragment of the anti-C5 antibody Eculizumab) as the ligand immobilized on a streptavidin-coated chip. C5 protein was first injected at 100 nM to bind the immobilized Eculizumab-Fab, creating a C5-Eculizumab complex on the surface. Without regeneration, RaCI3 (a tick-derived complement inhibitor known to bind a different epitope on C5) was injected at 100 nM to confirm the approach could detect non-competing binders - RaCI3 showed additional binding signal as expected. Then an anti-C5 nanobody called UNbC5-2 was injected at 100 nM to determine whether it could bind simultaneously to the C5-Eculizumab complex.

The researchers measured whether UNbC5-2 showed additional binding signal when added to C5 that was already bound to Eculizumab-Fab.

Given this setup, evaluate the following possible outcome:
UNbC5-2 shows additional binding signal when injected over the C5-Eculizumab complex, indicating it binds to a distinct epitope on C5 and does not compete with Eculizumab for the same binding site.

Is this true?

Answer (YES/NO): NO